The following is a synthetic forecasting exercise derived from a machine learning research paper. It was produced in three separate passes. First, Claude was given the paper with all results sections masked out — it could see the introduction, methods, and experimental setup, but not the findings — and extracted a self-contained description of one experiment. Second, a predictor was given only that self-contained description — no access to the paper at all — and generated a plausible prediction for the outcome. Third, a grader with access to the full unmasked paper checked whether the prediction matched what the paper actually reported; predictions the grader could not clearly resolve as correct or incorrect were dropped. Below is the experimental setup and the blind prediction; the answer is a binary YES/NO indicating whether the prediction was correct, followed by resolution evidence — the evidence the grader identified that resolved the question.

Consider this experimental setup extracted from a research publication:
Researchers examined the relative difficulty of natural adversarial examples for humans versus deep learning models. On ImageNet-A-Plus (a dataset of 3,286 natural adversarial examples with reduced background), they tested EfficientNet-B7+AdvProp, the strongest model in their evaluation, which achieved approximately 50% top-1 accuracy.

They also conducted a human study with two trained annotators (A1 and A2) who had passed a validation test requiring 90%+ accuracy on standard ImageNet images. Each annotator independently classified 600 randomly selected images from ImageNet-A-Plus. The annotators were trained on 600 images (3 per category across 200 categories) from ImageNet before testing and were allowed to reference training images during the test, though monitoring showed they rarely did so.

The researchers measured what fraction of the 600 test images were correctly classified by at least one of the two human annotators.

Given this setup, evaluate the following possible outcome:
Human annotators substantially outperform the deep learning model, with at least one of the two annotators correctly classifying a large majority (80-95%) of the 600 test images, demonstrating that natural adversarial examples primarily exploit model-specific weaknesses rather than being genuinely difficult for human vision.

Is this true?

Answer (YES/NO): YES